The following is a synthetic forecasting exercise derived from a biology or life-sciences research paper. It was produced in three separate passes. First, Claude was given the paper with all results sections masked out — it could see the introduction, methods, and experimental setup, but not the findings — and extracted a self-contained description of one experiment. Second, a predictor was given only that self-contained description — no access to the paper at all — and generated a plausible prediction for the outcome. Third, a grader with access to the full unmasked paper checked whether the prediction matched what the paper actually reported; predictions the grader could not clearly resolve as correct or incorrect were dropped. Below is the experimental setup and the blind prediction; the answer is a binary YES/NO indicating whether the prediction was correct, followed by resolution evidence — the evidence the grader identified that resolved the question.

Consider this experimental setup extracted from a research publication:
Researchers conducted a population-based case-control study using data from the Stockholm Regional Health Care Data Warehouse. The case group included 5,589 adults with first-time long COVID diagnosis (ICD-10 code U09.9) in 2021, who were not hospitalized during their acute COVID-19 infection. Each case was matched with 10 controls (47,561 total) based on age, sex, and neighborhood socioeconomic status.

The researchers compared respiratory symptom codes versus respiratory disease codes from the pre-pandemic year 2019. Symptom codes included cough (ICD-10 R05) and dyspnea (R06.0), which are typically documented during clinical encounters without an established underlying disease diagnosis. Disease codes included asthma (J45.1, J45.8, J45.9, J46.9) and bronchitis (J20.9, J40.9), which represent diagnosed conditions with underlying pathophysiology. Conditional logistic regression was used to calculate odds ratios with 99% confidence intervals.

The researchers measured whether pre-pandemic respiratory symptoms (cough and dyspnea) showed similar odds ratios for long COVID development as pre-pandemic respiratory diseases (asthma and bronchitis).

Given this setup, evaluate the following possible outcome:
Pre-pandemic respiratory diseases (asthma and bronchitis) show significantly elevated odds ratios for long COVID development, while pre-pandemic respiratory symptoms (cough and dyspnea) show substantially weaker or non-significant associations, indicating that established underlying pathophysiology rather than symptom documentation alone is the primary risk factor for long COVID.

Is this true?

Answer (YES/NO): NO